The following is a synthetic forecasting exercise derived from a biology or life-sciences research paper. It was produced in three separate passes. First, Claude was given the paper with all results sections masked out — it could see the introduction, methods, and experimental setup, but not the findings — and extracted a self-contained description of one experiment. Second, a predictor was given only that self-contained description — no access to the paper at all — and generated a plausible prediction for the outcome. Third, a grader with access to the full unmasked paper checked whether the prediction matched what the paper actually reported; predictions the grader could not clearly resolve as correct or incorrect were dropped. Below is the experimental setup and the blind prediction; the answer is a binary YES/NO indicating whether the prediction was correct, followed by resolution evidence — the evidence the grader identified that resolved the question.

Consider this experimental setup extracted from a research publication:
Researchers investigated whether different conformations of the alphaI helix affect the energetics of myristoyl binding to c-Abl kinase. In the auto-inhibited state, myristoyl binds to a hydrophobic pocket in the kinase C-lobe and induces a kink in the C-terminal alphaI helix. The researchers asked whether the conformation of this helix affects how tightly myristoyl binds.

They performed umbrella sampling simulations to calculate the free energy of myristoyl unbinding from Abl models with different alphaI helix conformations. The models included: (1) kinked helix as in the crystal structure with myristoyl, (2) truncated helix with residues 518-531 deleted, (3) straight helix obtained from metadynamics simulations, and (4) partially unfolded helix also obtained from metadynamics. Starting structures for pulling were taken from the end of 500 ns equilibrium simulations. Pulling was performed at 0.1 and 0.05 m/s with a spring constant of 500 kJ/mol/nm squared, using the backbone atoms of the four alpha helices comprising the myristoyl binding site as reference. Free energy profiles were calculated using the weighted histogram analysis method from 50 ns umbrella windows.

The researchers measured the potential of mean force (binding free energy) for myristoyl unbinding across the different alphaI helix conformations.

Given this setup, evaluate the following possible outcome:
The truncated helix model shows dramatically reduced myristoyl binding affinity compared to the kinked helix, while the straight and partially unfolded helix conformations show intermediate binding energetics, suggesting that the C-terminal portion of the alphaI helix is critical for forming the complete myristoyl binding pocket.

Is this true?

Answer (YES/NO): NO